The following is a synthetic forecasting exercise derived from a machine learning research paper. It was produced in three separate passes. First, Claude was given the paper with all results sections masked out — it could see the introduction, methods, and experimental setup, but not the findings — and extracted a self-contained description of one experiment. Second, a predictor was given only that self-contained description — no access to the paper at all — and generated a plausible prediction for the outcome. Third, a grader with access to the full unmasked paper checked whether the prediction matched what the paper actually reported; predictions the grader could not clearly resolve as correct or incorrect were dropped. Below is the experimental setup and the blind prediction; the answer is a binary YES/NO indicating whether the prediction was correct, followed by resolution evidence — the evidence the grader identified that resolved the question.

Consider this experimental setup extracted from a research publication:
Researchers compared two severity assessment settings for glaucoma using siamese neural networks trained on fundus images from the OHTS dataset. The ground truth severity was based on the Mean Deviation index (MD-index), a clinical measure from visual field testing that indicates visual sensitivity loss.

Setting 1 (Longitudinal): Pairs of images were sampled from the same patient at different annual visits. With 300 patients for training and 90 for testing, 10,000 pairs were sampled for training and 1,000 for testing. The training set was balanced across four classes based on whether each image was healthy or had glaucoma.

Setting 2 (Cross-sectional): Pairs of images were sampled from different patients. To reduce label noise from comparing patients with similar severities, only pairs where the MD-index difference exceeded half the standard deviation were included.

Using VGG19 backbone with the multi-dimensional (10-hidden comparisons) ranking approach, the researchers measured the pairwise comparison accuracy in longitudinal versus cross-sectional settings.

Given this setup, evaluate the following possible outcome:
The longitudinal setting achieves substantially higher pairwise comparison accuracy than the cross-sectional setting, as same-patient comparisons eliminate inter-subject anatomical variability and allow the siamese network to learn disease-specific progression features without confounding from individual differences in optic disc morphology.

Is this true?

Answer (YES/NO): NO